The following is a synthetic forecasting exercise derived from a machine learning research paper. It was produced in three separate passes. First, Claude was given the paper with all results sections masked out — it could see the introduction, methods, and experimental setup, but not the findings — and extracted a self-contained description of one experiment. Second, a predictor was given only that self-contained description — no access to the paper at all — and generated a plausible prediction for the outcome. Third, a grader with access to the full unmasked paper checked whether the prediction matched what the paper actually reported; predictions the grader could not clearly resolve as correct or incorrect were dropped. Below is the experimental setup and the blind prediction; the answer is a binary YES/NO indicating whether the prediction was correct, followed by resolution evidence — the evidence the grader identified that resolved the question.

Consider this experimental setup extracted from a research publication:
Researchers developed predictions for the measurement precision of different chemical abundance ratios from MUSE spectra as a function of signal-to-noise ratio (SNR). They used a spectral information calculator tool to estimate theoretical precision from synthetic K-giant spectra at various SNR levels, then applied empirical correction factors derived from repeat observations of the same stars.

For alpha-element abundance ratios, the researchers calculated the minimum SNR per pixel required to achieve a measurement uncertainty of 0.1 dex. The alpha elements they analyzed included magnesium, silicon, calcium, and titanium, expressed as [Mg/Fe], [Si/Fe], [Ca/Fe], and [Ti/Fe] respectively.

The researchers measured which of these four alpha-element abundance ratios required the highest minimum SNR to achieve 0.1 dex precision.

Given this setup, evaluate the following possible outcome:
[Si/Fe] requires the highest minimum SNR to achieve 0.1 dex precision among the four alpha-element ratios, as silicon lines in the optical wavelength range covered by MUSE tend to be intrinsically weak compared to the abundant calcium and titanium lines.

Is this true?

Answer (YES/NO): NO